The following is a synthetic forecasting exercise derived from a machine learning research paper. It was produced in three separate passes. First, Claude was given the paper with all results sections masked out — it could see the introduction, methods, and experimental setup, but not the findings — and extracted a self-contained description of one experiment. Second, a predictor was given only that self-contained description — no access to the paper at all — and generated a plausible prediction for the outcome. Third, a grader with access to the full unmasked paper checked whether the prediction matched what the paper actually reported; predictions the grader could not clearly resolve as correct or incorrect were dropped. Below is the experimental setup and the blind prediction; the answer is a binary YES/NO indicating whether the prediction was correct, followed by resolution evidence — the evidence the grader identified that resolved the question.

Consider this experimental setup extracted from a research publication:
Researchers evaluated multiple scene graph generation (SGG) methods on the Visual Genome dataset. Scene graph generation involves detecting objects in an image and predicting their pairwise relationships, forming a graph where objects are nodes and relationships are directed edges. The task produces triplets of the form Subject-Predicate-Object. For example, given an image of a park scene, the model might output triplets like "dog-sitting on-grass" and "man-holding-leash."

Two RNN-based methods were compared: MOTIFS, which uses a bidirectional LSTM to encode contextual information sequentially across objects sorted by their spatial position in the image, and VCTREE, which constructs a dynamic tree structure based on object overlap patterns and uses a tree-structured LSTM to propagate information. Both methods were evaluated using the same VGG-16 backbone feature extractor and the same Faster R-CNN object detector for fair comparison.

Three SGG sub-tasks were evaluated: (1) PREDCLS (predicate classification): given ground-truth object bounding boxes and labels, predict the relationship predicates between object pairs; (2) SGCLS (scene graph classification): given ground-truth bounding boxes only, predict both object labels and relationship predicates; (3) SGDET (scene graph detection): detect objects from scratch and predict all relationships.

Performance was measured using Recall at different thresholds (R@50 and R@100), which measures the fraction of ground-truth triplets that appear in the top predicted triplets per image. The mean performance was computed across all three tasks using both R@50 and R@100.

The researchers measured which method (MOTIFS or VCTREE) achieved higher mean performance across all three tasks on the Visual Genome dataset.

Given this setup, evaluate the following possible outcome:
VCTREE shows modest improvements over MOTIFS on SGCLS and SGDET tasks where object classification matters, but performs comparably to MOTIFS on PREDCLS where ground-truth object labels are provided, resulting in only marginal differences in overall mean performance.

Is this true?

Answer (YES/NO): NO